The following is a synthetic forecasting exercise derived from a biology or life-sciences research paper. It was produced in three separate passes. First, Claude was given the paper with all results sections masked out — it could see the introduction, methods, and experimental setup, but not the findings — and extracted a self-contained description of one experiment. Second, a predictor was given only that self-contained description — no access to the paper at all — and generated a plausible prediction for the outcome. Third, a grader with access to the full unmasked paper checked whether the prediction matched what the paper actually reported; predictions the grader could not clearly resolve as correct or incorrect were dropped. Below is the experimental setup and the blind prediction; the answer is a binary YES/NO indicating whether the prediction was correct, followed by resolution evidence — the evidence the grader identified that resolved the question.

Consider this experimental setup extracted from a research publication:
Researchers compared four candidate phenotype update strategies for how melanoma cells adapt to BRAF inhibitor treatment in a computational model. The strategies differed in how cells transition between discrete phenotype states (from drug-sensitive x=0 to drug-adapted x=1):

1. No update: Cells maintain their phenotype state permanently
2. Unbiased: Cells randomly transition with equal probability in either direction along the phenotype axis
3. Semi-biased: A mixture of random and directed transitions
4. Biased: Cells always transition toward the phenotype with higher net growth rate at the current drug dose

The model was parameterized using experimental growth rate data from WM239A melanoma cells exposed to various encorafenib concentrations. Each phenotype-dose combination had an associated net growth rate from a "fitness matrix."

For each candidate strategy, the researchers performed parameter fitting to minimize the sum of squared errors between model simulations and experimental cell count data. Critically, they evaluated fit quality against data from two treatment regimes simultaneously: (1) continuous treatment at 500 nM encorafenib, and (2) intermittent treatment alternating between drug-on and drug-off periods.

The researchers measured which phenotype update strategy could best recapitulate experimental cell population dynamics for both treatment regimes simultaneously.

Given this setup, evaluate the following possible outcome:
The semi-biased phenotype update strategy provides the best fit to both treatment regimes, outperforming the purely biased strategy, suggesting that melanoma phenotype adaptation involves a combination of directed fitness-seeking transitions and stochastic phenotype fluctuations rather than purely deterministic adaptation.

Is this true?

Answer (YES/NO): NO